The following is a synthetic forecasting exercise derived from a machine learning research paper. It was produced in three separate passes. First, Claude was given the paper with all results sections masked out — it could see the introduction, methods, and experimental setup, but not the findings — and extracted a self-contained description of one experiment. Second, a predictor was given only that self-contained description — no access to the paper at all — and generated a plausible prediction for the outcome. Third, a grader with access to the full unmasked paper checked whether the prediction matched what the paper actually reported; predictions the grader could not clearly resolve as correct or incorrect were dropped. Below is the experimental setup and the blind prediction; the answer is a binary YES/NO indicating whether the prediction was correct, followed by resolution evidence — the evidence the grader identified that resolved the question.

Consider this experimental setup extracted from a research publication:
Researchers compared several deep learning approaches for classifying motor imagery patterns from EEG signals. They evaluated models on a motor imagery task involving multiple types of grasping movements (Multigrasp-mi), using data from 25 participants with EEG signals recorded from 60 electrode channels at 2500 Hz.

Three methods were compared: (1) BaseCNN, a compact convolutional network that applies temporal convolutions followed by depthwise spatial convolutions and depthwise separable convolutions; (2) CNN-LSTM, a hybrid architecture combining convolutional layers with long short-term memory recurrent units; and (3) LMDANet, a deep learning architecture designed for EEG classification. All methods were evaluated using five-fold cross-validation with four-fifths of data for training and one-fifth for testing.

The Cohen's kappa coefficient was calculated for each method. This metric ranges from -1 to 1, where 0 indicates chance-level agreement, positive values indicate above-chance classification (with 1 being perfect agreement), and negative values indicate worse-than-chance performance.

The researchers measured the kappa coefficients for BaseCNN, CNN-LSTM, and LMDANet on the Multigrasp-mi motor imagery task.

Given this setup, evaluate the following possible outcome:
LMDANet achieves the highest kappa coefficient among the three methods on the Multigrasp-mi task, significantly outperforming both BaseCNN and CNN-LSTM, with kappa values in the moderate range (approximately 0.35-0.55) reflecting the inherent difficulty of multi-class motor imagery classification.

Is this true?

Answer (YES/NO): YES